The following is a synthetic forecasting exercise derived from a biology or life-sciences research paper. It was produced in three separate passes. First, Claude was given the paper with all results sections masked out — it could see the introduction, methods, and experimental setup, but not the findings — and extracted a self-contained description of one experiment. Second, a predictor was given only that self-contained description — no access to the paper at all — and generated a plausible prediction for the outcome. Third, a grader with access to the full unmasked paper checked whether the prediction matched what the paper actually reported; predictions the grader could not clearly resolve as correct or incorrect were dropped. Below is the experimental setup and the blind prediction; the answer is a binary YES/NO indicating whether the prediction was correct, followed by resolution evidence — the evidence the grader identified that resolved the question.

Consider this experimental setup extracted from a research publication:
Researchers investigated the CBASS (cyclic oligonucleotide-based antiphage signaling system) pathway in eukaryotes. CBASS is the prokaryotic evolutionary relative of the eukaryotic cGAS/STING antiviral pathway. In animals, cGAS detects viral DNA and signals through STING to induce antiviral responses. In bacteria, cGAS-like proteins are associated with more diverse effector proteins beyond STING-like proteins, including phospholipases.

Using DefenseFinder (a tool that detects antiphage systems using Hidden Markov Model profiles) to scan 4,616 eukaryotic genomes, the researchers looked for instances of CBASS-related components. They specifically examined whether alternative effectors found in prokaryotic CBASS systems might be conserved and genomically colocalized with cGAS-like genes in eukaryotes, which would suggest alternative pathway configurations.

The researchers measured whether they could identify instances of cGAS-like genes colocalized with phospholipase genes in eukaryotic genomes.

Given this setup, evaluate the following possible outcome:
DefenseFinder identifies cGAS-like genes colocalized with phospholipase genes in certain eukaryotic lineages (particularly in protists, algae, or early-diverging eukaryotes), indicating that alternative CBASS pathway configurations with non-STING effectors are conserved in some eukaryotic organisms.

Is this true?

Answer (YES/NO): NO